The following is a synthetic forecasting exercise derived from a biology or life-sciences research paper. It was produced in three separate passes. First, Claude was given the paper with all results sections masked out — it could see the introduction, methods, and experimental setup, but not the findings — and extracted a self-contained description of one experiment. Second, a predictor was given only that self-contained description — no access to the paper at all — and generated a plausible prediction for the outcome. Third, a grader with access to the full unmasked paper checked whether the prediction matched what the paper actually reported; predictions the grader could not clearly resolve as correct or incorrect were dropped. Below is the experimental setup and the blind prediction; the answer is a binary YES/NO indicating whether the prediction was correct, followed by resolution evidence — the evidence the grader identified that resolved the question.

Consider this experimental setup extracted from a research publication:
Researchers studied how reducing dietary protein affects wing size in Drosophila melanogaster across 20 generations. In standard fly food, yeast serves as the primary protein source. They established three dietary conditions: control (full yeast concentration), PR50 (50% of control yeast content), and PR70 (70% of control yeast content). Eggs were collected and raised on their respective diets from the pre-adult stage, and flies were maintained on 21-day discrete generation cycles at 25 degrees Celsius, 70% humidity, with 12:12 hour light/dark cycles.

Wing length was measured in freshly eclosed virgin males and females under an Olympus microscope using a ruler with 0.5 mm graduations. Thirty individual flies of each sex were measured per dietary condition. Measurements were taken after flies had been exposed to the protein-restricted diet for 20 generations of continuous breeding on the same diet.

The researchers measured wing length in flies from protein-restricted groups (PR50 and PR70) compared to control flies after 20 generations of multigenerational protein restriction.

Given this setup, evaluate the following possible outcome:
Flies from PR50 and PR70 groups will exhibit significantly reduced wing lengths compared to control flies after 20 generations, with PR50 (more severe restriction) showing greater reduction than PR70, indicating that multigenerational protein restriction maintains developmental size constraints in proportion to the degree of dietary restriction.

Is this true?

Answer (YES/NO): NO